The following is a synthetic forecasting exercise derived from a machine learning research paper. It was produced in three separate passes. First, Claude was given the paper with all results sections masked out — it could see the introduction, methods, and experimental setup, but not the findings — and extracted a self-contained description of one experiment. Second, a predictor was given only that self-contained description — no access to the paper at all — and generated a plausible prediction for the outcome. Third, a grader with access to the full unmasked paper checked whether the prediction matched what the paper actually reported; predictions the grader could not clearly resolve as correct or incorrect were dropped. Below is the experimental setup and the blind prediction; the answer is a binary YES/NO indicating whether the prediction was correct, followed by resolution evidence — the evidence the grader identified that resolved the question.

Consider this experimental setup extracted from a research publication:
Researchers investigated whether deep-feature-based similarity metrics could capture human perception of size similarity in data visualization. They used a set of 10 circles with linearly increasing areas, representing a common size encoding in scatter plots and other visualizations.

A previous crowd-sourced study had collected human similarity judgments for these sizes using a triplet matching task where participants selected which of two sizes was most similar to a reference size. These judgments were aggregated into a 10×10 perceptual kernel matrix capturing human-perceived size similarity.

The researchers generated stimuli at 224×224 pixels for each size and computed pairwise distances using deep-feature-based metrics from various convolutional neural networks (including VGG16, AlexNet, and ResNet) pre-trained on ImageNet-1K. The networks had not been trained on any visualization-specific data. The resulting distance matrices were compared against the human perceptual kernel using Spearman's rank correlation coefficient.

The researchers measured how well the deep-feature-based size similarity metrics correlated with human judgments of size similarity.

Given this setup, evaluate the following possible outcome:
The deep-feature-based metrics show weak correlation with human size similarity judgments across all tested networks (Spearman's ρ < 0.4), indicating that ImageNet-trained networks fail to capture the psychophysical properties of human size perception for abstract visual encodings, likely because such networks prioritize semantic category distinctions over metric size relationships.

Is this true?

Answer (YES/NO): NO